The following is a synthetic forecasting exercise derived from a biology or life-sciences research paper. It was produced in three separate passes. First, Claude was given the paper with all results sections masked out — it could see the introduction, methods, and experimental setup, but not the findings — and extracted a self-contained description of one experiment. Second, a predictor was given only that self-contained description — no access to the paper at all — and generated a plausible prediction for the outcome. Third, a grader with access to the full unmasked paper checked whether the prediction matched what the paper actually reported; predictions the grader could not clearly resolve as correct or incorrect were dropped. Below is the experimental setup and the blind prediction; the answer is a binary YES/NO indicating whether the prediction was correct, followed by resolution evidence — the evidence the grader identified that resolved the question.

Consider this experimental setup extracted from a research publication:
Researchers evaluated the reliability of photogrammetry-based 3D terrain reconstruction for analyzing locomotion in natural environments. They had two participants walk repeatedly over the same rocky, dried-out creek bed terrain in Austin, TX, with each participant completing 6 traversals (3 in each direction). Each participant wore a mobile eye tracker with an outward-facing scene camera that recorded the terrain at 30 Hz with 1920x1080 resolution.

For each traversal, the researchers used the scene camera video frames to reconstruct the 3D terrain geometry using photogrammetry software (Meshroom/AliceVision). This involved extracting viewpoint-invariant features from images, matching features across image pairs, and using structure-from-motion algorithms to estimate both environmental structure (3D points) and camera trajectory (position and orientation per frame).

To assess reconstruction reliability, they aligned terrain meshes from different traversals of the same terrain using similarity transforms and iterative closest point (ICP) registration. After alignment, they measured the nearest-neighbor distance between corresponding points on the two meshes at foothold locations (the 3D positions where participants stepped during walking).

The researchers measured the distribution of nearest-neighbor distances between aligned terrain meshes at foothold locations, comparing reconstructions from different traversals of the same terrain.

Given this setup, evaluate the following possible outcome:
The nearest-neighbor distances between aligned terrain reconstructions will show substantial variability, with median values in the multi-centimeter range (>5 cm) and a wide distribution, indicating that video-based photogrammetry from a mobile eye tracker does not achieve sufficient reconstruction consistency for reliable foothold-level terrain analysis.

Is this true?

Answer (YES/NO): NO